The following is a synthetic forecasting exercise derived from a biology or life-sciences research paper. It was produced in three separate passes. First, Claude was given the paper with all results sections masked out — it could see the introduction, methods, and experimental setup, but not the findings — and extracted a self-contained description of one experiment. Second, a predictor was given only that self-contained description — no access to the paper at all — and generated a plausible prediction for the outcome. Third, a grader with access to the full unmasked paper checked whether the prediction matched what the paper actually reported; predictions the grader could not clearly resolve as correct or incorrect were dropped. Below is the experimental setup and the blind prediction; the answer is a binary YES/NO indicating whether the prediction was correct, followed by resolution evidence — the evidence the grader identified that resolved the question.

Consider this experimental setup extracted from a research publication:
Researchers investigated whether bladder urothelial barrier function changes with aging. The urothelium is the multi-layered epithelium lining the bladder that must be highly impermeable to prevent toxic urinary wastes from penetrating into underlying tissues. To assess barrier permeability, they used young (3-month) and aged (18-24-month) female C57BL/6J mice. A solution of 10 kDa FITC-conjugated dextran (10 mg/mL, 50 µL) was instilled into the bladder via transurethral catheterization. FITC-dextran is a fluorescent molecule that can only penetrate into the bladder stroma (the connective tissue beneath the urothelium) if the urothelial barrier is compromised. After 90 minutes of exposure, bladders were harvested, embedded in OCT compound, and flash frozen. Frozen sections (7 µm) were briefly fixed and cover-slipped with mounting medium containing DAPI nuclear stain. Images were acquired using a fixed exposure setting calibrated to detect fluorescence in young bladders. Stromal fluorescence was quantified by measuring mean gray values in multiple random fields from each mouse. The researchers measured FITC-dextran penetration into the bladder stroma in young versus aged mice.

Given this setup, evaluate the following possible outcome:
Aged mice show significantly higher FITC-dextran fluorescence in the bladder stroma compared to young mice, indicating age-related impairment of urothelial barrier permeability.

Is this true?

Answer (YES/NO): YES